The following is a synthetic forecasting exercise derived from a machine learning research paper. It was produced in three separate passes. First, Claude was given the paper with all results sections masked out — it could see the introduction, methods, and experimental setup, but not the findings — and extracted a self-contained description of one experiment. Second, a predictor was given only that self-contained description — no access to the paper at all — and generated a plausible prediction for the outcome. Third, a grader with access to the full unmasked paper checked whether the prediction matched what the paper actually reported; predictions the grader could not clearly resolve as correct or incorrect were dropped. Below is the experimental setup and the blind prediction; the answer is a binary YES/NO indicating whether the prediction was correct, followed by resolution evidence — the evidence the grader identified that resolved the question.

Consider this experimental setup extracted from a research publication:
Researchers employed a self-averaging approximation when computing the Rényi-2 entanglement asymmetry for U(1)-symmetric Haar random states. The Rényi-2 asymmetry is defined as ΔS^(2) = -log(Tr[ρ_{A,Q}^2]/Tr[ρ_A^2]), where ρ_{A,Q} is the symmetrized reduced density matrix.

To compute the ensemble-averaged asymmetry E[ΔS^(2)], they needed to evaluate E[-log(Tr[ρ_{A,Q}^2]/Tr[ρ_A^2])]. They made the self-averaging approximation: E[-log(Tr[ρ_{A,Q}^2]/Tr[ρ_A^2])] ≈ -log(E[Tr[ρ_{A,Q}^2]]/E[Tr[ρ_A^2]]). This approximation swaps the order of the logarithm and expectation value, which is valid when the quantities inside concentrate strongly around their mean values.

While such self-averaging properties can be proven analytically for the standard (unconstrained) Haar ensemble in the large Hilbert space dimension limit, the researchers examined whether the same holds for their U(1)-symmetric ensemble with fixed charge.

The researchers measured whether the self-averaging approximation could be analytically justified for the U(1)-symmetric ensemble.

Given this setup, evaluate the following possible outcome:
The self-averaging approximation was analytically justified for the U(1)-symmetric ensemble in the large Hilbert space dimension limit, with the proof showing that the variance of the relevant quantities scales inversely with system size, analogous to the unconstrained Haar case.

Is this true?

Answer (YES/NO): NO